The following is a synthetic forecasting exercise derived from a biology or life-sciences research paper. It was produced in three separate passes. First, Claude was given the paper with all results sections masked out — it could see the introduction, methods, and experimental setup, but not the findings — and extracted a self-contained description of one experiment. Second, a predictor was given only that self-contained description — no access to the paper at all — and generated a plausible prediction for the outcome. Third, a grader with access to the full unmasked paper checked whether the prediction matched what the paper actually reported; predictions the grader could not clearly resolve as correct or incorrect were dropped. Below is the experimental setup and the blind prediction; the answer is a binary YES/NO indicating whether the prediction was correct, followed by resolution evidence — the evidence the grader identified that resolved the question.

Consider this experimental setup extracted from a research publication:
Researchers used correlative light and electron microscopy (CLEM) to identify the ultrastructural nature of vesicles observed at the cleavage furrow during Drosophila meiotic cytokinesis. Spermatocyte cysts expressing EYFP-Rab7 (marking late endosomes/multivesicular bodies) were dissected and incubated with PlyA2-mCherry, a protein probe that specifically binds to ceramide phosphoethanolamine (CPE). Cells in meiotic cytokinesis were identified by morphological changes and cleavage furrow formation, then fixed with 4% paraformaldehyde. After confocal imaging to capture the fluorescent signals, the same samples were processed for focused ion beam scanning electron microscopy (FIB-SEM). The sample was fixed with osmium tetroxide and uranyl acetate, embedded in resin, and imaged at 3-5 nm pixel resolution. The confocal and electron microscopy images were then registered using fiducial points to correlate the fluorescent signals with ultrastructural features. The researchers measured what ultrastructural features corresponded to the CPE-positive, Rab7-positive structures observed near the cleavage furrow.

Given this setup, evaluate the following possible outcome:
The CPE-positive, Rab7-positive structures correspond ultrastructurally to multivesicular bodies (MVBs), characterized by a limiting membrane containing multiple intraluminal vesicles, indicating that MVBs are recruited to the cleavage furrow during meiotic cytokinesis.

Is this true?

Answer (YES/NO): YES